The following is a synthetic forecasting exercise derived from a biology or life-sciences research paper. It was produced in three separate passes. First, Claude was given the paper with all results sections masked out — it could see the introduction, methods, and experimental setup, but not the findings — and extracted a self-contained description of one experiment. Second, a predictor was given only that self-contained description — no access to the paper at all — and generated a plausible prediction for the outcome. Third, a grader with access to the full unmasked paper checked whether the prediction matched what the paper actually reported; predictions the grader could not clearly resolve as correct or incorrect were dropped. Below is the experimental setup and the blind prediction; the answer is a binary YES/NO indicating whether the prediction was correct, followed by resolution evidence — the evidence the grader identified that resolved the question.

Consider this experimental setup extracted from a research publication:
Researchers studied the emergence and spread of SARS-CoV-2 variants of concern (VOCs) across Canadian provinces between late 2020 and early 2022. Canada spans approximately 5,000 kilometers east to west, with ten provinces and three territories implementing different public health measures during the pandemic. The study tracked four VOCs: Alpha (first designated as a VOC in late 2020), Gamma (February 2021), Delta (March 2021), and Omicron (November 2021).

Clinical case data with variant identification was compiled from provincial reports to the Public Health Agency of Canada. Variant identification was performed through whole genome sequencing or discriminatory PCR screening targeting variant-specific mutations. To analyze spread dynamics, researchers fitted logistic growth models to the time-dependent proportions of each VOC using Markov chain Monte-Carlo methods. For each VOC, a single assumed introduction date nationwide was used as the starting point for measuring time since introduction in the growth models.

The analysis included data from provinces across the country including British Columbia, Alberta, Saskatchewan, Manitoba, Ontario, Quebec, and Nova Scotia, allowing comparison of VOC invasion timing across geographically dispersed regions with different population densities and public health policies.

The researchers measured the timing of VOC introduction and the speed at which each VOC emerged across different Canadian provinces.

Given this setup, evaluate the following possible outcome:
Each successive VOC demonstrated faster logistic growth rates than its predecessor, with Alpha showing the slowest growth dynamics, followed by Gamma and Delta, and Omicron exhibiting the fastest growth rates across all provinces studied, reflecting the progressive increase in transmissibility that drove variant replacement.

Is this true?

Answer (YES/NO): NO